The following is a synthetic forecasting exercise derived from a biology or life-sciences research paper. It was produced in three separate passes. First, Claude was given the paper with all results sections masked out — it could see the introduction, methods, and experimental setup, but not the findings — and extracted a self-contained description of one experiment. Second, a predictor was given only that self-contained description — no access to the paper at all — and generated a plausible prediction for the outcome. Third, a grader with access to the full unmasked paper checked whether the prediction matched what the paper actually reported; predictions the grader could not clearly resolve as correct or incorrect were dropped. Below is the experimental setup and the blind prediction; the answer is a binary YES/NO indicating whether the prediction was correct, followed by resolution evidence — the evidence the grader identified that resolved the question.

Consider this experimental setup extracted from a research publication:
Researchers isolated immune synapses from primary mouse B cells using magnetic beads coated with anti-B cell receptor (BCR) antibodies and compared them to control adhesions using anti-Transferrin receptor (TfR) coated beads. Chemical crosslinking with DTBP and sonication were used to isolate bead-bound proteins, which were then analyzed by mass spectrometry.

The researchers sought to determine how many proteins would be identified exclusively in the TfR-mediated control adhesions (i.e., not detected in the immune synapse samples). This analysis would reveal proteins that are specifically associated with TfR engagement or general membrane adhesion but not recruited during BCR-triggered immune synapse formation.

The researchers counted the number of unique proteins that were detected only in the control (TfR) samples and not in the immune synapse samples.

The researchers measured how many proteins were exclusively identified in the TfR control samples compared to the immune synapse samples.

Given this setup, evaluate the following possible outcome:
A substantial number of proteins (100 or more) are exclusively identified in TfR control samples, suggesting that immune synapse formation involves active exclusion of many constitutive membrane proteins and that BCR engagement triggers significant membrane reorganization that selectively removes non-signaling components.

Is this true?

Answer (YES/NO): NO